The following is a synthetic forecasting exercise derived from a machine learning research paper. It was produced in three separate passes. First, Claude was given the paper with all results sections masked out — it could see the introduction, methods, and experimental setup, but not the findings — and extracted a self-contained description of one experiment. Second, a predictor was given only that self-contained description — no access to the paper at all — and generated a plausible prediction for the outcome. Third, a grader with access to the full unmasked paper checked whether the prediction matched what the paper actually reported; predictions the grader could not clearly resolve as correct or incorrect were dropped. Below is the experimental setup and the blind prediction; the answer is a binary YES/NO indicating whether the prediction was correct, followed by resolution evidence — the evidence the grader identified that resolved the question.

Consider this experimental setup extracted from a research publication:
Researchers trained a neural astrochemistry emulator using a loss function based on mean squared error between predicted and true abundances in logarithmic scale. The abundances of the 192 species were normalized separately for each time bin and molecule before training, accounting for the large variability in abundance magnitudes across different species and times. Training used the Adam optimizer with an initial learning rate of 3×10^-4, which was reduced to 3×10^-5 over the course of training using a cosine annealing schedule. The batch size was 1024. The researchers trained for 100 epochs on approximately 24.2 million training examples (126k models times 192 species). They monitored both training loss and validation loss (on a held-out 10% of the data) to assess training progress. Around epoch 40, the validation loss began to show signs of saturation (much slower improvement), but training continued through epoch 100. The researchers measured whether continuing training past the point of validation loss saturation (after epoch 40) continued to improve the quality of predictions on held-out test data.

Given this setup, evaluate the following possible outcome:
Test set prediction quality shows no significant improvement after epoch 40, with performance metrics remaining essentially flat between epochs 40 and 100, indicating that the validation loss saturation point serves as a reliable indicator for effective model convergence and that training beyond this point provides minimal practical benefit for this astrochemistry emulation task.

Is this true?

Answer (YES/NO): NO